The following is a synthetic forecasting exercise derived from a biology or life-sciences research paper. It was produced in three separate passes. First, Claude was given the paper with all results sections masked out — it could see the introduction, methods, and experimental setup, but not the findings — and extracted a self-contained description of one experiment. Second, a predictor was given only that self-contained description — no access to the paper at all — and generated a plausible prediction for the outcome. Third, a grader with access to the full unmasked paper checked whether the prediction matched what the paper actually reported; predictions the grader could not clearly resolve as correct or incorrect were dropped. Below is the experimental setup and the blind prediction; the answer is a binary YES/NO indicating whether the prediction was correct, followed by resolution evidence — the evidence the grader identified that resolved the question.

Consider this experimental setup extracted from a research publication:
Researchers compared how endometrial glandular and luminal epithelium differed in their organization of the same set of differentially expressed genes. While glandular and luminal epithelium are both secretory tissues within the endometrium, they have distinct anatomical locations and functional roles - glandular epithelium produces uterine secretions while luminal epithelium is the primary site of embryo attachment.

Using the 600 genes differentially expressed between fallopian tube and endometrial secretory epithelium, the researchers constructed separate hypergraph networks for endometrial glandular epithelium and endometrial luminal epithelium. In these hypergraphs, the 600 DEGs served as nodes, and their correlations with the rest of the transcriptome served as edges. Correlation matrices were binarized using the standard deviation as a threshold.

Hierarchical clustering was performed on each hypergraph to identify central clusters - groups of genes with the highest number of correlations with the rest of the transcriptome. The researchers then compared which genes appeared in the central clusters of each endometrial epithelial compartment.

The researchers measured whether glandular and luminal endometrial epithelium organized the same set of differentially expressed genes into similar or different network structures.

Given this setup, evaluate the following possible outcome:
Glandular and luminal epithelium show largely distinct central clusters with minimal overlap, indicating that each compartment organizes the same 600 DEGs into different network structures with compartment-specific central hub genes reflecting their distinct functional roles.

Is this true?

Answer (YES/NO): NO